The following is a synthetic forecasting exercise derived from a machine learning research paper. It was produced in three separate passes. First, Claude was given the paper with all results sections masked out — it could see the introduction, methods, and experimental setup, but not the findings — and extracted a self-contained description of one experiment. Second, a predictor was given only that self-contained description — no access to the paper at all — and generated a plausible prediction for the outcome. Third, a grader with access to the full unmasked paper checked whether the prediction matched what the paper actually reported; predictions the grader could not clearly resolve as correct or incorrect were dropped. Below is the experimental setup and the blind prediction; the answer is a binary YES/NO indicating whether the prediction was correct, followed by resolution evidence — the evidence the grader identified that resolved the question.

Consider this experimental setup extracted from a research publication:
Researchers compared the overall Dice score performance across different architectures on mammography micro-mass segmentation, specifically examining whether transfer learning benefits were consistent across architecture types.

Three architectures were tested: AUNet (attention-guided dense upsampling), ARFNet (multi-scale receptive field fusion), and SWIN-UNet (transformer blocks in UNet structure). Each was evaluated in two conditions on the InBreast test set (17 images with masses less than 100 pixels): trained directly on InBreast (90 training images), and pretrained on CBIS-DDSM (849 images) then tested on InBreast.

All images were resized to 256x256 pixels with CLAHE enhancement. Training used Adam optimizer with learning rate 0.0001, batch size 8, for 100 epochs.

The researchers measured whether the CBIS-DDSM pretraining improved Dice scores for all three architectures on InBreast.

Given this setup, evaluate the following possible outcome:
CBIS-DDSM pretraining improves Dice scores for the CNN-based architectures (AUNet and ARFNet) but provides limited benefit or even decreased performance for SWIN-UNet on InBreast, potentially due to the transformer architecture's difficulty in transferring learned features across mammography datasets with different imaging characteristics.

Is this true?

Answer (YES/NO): NO